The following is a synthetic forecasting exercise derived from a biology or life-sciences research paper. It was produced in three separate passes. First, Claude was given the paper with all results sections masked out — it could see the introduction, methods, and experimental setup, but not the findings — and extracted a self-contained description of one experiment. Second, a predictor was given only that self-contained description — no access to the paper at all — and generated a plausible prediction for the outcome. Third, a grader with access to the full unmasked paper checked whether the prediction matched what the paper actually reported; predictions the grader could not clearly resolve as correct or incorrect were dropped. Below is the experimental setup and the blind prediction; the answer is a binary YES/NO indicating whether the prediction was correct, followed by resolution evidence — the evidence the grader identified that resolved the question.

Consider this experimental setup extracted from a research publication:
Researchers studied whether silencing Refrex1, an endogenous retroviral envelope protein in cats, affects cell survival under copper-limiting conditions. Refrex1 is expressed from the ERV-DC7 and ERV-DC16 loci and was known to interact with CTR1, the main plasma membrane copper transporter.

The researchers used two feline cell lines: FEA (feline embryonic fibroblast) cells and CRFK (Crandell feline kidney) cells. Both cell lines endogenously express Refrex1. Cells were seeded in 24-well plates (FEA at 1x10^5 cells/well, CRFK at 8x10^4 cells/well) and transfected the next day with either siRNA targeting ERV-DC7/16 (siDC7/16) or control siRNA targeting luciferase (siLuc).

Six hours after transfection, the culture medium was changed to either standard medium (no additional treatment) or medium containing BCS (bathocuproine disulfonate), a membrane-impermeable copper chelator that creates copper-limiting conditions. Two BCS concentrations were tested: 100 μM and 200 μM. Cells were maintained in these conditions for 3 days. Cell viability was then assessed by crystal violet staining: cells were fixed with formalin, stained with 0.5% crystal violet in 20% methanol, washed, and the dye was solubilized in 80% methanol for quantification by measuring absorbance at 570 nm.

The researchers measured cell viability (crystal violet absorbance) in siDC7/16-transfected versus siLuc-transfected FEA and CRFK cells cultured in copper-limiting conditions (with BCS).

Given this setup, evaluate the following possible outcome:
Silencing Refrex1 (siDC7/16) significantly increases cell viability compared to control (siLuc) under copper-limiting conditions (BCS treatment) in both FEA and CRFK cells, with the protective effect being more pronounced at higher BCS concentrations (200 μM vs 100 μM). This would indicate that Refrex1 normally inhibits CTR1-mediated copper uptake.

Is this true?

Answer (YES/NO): NO